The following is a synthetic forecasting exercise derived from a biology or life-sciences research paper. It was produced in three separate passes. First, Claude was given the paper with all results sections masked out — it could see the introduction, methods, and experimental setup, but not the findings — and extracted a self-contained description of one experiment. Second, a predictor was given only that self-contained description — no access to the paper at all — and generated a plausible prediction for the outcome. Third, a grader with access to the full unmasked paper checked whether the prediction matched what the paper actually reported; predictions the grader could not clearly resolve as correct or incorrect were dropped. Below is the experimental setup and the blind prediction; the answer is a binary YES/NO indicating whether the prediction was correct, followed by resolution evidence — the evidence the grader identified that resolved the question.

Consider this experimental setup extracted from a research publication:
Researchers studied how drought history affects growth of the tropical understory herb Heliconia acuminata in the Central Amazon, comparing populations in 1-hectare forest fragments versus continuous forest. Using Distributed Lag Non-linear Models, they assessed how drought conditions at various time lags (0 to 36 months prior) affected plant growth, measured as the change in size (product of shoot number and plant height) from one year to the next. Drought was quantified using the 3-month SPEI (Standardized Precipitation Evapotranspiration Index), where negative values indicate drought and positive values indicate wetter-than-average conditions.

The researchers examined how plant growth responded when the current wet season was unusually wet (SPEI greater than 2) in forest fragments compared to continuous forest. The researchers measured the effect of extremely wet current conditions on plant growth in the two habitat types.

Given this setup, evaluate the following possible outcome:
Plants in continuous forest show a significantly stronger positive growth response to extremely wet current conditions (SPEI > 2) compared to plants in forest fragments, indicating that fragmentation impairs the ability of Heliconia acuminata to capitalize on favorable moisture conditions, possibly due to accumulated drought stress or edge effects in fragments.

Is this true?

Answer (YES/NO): NO